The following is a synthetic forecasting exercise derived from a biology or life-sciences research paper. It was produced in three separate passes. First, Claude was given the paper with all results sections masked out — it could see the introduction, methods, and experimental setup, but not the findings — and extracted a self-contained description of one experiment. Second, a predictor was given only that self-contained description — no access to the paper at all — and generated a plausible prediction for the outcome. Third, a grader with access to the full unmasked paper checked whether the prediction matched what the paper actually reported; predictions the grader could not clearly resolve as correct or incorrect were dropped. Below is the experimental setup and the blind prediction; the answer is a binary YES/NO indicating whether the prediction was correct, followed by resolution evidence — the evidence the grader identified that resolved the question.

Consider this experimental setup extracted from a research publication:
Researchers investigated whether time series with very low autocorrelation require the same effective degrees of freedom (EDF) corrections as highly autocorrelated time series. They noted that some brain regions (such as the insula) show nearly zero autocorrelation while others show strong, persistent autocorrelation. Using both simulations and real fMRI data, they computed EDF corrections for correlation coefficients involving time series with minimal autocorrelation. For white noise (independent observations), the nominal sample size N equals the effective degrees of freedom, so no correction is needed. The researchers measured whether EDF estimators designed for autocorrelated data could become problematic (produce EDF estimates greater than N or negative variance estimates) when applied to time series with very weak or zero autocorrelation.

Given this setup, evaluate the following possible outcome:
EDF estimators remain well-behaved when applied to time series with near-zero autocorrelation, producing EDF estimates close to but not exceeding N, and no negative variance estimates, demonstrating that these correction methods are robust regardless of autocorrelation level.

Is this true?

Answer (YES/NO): NO